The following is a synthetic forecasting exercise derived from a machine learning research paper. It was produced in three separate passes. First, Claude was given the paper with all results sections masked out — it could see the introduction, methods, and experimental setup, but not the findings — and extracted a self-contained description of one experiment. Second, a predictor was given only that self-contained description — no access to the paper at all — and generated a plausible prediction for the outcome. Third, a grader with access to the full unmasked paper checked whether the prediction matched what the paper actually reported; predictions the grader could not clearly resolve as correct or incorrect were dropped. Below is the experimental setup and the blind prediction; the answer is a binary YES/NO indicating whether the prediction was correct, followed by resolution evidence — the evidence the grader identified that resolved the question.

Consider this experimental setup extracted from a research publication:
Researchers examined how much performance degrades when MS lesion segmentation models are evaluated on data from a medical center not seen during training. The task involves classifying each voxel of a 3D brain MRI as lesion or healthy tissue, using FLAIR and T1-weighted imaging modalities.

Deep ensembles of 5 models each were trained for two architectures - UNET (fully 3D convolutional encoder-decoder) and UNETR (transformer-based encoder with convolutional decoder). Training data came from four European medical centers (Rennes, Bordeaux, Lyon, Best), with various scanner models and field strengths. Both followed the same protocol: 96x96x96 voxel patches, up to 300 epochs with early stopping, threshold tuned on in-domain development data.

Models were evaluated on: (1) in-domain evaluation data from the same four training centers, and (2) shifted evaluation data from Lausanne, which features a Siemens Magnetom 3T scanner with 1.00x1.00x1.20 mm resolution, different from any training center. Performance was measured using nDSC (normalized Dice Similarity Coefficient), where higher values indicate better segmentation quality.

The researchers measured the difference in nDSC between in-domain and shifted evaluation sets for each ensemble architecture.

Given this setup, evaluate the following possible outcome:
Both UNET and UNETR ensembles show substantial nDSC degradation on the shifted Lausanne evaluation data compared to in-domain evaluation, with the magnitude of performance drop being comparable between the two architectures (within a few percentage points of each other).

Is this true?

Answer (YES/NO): YES